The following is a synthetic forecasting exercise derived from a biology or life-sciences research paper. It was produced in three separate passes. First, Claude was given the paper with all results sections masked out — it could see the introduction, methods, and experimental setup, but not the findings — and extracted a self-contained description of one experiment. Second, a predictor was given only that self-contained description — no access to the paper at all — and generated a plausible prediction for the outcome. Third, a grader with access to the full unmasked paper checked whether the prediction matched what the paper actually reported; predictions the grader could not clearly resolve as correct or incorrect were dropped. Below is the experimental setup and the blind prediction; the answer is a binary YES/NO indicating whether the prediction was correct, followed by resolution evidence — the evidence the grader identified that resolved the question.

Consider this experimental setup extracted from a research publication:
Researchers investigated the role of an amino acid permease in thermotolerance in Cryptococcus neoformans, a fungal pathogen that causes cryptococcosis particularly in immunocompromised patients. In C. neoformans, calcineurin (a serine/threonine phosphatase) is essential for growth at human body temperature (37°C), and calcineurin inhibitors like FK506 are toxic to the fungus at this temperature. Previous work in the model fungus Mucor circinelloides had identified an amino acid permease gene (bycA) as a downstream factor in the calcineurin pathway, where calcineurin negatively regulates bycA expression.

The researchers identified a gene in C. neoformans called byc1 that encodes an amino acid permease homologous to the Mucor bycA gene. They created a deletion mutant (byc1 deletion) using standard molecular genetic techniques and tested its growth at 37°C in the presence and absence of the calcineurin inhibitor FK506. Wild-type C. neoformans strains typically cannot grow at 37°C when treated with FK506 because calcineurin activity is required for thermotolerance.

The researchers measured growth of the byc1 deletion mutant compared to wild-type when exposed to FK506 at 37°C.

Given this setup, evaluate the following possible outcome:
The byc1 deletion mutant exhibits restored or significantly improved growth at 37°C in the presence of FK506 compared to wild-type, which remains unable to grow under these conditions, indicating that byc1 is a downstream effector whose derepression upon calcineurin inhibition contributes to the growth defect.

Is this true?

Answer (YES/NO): YES